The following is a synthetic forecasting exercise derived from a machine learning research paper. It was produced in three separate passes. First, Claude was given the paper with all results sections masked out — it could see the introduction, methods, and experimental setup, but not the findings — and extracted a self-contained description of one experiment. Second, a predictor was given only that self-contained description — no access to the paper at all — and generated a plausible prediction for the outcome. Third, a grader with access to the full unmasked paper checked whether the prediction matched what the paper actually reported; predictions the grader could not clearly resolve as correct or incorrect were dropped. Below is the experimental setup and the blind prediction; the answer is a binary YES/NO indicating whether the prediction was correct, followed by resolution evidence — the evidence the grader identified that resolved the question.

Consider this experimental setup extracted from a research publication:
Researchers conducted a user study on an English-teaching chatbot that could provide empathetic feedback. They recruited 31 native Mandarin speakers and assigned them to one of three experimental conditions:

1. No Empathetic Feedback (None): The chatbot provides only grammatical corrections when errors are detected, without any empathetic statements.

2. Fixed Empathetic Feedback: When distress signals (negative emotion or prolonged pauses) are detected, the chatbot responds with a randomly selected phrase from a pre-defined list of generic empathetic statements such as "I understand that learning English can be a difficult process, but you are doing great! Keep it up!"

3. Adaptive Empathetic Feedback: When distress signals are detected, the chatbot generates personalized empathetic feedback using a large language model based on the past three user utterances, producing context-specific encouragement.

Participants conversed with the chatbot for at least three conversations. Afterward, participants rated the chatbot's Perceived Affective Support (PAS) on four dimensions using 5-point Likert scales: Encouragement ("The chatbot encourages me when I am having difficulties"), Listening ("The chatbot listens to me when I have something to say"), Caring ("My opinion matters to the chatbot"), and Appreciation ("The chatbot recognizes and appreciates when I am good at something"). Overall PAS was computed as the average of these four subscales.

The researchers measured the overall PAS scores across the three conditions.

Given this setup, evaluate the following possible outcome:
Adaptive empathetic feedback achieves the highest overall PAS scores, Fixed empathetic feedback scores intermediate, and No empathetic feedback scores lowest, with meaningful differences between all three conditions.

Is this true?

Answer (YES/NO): NO